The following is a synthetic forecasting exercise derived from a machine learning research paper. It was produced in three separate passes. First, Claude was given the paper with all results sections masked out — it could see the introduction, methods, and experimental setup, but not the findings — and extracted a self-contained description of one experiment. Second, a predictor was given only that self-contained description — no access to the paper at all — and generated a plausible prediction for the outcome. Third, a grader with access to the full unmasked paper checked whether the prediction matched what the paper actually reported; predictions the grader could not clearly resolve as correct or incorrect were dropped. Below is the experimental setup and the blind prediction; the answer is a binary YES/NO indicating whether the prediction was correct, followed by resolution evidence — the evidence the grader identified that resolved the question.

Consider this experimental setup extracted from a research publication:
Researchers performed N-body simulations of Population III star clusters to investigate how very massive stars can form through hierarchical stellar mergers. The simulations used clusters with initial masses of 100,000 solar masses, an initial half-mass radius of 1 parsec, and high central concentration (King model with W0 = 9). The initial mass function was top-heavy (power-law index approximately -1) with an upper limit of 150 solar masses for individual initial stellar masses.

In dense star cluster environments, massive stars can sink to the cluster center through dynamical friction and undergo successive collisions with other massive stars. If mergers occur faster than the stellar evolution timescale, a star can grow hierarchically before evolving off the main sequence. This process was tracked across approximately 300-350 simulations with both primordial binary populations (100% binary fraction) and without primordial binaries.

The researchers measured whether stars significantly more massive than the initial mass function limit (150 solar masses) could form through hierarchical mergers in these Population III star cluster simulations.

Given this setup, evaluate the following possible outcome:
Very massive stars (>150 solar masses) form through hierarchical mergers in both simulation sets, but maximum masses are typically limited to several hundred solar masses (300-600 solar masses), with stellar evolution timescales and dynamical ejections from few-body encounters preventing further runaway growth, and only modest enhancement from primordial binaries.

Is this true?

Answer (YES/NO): NO